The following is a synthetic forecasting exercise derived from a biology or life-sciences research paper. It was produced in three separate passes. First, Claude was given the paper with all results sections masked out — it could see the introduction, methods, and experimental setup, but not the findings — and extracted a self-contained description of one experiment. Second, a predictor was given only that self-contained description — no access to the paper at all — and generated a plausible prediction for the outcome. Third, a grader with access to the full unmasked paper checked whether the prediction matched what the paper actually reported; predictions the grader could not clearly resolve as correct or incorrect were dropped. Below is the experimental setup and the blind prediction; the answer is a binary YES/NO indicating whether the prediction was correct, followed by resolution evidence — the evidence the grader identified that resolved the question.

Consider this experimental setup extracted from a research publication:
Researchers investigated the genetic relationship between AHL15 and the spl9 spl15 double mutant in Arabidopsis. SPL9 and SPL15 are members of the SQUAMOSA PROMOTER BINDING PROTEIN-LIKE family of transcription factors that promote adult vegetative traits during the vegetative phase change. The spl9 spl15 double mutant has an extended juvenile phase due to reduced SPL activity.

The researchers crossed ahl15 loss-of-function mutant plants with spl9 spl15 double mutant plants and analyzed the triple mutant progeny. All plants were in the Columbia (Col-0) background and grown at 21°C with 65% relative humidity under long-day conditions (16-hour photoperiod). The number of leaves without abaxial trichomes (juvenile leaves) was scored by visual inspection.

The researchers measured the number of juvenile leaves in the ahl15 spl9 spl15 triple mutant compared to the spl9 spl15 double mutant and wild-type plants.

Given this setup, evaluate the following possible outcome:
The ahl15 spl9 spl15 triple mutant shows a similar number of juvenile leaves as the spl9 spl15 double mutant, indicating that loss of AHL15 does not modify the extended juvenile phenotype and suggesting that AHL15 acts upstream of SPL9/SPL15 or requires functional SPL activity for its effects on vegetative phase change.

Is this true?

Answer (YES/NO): NO